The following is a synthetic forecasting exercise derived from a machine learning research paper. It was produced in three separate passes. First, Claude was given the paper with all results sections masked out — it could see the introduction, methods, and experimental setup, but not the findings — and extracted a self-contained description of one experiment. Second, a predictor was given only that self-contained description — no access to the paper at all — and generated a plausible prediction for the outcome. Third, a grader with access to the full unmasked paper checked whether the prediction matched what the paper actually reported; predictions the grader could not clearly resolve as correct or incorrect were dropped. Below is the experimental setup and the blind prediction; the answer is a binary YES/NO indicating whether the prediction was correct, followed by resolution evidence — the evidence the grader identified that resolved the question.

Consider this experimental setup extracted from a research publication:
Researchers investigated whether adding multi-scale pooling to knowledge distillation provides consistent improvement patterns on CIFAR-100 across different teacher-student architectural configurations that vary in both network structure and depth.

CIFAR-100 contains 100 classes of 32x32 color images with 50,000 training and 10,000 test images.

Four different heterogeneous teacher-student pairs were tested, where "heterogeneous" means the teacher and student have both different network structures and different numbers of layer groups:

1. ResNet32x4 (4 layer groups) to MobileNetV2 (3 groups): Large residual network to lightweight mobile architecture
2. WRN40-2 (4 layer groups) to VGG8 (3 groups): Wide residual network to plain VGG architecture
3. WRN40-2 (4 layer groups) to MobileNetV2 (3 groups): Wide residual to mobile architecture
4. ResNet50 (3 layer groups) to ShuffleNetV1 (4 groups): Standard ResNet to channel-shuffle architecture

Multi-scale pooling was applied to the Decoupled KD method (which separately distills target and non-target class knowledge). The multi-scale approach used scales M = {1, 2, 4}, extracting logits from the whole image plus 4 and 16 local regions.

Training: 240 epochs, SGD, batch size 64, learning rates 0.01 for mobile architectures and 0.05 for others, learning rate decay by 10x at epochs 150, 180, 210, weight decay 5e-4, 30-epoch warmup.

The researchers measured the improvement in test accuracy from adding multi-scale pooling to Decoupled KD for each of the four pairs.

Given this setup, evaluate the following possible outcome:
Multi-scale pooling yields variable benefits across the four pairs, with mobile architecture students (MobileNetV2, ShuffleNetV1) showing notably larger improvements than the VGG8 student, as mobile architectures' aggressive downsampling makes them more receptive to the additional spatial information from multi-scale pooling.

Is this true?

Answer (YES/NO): YES